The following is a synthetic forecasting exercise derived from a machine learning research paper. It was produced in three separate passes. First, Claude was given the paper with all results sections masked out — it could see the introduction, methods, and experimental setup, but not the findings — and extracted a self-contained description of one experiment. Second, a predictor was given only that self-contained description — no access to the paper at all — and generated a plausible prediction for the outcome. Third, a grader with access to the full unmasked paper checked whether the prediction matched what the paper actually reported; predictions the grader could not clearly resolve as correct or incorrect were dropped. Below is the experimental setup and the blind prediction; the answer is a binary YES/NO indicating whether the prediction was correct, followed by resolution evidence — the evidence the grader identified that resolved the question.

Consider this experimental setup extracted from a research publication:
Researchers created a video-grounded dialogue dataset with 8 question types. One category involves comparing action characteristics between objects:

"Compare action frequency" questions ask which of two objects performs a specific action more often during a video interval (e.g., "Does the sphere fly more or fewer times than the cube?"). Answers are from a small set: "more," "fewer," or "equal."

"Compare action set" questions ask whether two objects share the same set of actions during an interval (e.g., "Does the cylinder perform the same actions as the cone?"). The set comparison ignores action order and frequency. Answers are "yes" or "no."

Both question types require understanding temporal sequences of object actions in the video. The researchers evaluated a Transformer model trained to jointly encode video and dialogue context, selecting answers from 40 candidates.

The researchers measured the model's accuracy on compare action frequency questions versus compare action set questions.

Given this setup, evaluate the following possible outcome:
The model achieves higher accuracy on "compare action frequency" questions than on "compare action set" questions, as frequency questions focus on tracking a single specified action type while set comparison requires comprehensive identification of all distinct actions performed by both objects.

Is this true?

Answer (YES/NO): YES